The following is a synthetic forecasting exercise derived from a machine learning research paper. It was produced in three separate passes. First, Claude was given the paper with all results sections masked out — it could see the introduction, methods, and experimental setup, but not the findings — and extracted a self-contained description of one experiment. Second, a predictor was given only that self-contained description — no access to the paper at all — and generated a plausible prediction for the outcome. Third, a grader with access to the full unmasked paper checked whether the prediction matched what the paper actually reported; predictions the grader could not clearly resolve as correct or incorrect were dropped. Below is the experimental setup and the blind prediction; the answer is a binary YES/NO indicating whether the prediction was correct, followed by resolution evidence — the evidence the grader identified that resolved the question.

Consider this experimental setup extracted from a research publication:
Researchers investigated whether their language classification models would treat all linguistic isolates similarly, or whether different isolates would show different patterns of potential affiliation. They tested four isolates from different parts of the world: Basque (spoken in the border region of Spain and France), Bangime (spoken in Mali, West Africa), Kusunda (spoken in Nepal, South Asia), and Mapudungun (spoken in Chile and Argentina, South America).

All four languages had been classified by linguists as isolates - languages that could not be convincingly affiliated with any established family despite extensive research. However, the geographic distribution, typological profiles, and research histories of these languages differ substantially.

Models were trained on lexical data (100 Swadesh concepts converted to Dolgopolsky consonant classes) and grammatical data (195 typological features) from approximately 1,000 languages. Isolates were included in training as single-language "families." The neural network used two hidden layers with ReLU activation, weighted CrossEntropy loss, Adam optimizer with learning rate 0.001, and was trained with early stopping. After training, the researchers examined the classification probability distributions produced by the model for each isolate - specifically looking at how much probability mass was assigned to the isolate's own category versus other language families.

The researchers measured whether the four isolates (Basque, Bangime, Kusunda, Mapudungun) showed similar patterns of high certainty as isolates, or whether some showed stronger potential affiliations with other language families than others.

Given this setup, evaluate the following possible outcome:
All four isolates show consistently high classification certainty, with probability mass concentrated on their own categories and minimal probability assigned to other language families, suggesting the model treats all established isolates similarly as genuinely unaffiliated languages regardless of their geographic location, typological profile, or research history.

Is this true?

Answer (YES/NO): NO